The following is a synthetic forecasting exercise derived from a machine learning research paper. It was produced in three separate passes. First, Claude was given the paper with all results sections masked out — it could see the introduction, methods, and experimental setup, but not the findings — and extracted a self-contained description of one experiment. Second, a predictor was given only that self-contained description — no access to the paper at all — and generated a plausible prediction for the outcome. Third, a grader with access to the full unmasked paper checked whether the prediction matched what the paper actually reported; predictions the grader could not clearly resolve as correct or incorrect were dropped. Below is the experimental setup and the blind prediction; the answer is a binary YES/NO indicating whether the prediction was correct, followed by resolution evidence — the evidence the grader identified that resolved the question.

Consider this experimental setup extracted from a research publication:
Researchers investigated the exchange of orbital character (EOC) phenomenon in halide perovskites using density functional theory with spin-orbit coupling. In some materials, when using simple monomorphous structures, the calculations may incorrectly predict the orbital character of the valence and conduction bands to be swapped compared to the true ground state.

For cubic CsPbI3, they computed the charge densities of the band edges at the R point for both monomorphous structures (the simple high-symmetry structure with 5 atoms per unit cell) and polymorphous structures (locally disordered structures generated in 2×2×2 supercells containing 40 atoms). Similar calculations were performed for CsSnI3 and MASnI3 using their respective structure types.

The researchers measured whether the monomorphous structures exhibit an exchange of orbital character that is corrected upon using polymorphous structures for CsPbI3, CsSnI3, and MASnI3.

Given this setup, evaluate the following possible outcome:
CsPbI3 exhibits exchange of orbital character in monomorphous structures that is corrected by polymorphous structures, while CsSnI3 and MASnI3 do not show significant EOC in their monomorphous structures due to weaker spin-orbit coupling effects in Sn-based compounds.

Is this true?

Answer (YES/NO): NO